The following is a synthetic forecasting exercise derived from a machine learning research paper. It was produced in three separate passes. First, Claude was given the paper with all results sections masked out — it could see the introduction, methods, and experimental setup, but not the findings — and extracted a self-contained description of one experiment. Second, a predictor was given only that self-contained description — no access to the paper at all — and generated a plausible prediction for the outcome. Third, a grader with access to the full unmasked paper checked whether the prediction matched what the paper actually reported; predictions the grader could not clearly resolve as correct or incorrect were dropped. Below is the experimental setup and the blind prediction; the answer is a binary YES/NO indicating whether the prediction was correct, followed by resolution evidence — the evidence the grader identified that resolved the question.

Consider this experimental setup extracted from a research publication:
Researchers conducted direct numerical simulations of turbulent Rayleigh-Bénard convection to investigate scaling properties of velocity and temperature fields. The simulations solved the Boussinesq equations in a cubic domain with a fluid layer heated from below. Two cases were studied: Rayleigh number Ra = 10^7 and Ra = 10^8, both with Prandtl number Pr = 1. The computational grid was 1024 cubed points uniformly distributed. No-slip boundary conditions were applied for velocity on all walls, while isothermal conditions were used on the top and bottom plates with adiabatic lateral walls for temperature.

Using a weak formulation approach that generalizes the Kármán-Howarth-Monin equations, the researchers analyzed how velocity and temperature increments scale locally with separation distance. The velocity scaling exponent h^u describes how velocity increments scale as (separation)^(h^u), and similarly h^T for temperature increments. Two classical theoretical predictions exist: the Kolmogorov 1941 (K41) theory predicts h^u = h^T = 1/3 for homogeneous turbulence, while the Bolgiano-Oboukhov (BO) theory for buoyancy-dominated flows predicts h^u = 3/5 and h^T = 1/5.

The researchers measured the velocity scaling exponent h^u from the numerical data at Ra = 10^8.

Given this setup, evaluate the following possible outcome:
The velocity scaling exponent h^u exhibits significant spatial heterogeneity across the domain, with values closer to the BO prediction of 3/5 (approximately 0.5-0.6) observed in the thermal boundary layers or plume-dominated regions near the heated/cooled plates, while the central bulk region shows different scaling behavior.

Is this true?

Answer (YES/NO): YES